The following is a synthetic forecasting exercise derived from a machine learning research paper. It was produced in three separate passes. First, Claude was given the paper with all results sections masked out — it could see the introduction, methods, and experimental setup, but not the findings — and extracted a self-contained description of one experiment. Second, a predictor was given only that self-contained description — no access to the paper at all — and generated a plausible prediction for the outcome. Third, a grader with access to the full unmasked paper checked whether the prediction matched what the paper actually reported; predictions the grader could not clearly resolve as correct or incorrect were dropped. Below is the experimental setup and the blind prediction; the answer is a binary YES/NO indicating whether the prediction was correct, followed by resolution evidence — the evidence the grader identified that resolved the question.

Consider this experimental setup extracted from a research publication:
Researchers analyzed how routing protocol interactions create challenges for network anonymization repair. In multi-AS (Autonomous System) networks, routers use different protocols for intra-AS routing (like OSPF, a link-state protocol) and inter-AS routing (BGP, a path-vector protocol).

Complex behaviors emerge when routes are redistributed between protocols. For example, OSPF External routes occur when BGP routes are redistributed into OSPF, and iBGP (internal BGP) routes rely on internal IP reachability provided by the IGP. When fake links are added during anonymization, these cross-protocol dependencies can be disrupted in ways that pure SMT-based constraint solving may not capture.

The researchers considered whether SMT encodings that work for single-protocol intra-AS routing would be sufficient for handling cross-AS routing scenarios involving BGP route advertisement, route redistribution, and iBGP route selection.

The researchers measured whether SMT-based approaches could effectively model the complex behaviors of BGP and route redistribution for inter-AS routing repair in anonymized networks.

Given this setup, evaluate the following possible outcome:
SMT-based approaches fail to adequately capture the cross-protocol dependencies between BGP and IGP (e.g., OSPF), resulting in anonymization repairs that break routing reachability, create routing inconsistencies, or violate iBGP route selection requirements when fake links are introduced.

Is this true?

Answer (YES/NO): YES